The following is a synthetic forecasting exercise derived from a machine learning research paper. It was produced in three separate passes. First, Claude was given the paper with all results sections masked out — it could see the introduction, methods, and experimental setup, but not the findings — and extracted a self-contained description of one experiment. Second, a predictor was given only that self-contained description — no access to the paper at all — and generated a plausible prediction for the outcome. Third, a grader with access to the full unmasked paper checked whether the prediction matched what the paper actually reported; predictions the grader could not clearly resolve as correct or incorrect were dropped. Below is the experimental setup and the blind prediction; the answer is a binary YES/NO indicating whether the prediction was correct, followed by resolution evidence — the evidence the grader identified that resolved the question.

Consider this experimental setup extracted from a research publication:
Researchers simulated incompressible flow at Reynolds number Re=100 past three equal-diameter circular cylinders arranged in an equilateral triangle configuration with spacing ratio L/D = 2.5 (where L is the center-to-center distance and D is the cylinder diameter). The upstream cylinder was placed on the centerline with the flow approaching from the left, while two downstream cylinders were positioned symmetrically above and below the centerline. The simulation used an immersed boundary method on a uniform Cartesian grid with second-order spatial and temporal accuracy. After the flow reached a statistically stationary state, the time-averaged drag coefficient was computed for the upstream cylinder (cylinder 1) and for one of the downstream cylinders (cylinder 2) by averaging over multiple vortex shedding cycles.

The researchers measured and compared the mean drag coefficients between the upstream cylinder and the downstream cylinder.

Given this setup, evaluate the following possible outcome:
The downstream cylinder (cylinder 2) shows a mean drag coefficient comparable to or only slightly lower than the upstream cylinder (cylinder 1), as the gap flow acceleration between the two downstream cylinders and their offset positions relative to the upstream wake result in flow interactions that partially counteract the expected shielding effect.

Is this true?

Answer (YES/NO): NO